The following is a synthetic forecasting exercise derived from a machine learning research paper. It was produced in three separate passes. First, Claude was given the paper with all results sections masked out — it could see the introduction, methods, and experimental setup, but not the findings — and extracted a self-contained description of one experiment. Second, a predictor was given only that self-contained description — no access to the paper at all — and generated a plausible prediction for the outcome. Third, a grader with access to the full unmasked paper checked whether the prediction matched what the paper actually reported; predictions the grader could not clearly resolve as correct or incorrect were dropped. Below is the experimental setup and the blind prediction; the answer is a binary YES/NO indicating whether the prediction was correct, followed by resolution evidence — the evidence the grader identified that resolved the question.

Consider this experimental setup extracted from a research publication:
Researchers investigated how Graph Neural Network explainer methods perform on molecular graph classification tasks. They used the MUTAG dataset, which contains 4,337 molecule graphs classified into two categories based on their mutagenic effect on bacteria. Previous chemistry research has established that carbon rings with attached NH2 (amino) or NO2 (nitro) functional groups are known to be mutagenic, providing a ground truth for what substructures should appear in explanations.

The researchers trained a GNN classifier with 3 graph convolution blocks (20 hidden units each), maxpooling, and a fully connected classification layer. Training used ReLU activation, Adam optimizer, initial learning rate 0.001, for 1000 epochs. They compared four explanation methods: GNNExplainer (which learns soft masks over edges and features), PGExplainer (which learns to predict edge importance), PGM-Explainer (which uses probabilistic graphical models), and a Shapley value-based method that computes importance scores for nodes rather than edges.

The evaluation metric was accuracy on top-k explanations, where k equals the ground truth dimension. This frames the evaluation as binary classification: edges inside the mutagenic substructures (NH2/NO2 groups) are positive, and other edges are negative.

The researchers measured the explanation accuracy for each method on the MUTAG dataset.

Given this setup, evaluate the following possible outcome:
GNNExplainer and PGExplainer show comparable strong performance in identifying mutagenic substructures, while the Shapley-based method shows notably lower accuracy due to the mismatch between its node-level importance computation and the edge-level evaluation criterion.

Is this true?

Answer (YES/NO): NO